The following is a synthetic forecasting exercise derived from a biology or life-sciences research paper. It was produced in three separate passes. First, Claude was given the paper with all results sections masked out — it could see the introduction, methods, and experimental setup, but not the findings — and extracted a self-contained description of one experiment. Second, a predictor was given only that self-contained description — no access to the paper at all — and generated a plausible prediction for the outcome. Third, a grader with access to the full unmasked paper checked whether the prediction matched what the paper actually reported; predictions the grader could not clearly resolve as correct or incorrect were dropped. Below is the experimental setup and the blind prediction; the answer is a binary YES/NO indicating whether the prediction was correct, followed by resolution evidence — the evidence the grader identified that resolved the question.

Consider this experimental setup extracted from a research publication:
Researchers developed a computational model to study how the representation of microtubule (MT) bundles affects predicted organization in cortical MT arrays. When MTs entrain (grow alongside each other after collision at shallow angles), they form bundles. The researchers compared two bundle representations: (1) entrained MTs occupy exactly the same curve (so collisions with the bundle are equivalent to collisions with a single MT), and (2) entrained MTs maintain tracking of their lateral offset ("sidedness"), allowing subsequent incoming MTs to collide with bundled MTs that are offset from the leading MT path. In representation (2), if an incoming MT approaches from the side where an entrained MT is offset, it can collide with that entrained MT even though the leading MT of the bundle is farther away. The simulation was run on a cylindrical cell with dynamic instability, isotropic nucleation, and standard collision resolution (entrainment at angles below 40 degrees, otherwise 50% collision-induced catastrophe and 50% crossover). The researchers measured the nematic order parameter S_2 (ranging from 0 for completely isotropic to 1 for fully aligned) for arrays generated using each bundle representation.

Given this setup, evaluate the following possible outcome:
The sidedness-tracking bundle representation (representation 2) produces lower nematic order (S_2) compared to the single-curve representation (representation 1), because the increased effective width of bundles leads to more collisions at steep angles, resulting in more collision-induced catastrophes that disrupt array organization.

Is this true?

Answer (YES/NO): YES